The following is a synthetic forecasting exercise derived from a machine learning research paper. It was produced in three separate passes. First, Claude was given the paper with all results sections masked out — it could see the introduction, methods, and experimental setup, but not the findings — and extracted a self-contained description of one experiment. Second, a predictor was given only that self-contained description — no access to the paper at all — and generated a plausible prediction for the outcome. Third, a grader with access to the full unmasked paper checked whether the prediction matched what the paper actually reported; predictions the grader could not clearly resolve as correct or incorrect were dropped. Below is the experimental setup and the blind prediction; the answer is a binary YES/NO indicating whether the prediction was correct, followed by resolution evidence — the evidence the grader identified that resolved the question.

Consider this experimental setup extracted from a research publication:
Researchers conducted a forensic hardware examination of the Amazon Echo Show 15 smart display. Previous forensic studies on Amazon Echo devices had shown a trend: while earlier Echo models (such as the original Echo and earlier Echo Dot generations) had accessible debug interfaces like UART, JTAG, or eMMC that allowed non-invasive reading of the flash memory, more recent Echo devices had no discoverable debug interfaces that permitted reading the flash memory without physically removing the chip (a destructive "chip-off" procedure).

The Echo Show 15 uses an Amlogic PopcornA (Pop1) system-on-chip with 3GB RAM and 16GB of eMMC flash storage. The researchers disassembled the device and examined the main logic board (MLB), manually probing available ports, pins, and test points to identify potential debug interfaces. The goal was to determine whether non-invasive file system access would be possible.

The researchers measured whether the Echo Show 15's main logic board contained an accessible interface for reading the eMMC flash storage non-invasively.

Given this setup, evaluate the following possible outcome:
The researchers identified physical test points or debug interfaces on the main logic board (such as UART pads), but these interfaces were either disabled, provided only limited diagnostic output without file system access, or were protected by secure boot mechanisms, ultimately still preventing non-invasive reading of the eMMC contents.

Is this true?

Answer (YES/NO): NO